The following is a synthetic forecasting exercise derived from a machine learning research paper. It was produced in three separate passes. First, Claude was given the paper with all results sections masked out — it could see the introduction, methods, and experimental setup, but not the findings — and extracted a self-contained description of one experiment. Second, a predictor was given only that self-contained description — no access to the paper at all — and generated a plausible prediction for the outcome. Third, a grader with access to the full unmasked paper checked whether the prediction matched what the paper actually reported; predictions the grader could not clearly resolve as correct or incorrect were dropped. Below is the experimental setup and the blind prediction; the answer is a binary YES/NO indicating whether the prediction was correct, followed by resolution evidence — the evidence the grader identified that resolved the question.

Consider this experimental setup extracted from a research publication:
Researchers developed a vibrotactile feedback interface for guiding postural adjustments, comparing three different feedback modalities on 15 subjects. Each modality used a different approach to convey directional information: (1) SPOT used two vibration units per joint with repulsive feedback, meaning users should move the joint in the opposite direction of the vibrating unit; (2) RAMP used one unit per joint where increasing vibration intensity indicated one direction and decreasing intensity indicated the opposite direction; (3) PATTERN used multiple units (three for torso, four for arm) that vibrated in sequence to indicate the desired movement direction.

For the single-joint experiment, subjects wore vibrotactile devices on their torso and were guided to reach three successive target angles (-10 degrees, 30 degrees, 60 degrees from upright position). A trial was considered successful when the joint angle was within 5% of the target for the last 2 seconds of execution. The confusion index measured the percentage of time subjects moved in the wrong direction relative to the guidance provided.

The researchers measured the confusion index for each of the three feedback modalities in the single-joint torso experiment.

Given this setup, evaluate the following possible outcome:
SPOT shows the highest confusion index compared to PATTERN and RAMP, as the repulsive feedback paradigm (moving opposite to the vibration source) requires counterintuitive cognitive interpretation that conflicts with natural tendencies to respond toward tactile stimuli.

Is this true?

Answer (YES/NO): NO